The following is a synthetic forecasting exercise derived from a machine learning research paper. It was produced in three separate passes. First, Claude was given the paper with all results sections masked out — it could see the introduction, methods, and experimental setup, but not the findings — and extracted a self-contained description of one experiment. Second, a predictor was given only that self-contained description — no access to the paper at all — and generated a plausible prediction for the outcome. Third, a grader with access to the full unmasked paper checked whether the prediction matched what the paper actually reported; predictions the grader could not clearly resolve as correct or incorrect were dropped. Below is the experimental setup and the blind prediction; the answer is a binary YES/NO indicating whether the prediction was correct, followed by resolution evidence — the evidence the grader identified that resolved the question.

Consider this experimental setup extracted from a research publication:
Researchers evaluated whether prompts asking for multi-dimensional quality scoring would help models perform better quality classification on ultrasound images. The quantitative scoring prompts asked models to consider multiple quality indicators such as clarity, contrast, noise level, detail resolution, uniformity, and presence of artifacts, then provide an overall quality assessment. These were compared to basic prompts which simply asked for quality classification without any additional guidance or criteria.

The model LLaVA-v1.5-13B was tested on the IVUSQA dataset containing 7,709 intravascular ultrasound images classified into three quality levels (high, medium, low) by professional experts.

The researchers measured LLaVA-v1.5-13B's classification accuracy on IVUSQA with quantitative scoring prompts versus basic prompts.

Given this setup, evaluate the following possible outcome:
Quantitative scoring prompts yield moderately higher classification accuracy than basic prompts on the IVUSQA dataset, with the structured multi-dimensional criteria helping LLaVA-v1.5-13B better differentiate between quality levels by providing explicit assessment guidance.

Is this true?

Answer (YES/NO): YES